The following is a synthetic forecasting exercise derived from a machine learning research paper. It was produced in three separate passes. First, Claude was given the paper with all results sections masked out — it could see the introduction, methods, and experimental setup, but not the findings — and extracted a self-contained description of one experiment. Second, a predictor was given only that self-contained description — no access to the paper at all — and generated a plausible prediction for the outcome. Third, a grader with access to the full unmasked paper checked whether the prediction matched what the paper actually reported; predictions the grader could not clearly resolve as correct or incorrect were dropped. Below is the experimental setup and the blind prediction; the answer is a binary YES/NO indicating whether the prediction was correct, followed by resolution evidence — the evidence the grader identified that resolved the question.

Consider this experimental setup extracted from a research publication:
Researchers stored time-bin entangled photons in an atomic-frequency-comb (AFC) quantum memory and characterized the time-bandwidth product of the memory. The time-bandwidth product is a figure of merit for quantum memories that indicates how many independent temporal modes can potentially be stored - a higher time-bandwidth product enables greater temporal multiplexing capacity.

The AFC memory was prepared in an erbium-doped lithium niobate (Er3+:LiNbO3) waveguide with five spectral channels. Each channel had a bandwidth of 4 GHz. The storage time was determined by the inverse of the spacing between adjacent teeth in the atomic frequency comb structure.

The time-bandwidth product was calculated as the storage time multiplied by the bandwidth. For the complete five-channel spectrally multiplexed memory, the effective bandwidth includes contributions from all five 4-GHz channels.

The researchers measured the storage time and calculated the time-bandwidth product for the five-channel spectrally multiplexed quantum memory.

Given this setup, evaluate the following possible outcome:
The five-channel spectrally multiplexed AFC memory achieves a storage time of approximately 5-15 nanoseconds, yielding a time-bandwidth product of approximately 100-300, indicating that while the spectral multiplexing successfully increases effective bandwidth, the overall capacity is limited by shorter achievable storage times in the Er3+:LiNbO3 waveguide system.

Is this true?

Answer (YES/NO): NO